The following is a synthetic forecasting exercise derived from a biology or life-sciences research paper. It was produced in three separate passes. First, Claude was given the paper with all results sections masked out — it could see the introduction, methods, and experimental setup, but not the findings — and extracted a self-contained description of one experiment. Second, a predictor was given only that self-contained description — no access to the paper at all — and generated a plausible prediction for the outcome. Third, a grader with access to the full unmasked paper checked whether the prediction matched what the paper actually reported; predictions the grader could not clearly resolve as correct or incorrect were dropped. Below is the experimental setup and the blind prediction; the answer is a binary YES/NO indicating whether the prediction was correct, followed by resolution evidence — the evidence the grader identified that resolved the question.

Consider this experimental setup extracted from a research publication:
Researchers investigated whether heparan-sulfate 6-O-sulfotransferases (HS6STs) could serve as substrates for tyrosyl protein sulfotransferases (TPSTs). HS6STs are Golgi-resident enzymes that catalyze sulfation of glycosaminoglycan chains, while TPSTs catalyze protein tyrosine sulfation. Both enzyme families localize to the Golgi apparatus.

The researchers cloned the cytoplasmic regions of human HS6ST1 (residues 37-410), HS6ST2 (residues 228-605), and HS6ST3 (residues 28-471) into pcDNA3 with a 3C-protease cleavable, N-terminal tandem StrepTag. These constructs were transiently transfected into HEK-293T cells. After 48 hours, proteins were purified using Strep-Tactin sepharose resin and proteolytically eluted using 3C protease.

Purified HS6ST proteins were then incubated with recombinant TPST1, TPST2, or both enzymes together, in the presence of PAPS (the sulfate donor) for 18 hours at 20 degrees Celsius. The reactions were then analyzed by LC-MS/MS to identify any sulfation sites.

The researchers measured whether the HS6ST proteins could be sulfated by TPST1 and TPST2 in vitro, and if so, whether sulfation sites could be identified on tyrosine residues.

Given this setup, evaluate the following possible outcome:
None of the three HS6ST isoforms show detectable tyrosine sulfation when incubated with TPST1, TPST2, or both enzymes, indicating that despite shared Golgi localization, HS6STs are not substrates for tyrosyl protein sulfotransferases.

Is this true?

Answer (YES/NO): NO